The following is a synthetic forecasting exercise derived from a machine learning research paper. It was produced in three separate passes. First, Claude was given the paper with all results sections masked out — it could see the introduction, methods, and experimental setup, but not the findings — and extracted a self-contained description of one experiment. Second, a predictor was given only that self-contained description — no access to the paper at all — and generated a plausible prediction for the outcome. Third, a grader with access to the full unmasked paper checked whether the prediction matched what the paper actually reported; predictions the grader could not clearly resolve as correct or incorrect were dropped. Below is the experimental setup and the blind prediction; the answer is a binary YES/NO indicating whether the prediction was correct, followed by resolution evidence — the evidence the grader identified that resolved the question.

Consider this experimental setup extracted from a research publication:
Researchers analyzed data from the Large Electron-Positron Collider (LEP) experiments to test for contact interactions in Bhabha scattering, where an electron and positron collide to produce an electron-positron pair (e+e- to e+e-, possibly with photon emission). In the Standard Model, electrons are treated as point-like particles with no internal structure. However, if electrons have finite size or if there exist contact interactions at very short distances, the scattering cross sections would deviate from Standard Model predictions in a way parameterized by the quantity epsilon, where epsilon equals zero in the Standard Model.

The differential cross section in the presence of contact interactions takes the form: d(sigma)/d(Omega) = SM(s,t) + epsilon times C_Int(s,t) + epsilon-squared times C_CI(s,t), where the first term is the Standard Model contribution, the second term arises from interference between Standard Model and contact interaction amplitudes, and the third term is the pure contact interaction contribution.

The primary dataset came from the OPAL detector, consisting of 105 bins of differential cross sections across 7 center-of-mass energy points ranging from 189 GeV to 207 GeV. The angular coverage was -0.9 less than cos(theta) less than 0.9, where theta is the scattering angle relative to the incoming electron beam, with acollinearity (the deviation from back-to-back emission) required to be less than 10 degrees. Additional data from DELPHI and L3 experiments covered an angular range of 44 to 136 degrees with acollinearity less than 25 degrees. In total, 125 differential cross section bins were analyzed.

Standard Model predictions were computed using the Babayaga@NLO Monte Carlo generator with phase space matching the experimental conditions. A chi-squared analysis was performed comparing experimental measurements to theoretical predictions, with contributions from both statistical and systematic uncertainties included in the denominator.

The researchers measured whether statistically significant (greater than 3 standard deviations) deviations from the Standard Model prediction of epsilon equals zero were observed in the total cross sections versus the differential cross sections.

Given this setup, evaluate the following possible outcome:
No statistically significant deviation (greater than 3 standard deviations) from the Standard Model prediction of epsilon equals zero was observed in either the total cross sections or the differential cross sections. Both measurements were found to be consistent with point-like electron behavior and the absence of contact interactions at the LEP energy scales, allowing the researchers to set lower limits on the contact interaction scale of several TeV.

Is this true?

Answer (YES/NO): NO